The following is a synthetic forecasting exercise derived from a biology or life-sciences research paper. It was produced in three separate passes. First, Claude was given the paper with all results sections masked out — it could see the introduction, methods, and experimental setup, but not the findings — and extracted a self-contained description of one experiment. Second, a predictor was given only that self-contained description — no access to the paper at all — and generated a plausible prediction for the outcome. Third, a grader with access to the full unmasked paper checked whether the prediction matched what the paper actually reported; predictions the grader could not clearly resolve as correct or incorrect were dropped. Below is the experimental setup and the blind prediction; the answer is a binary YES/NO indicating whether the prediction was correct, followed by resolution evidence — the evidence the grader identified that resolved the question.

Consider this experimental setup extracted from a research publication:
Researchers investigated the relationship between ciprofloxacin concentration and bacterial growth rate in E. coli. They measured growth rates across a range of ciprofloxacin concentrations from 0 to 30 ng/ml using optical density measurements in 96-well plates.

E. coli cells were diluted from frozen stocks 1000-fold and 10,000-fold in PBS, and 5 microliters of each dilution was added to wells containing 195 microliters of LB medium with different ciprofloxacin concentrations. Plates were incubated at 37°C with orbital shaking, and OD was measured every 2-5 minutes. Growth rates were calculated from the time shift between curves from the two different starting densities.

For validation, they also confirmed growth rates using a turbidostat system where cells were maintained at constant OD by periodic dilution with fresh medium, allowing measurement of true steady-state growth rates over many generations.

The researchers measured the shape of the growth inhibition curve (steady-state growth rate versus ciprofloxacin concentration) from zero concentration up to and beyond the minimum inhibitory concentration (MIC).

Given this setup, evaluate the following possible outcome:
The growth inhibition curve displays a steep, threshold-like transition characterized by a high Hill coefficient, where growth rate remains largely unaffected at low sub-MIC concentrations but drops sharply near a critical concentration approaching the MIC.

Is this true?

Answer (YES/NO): NO